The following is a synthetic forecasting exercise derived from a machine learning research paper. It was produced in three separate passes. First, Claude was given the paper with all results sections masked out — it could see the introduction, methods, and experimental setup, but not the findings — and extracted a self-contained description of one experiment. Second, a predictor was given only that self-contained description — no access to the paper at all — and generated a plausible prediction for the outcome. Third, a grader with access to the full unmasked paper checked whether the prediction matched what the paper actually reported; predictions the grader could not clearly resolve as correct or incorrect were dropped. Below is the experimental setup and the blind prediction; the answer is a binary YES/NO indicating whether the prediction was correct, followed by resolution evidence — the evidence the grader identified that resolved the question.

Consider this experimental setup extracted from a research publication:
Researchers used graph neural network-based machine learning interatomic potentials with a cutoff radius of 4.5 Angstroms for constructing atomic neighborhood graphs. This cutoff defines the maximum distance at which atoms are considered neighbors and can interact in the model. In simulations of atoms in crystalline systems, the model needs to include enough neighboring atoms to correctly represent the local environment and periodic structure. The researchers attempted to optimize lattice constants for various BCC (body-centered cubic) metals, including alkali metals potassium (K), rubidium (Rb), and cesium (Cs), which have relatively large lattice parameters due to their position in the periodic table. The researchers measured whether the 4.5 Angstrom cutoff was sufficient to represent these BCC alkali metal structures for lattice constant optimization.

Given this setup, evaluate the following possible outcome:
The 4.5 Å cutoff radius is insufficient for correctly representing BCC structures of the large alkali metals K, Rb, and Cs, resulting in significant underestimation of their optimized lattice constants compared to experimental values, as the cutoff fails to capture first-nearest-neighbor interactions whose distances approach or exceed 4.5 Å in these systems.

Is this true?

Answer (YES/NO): NO